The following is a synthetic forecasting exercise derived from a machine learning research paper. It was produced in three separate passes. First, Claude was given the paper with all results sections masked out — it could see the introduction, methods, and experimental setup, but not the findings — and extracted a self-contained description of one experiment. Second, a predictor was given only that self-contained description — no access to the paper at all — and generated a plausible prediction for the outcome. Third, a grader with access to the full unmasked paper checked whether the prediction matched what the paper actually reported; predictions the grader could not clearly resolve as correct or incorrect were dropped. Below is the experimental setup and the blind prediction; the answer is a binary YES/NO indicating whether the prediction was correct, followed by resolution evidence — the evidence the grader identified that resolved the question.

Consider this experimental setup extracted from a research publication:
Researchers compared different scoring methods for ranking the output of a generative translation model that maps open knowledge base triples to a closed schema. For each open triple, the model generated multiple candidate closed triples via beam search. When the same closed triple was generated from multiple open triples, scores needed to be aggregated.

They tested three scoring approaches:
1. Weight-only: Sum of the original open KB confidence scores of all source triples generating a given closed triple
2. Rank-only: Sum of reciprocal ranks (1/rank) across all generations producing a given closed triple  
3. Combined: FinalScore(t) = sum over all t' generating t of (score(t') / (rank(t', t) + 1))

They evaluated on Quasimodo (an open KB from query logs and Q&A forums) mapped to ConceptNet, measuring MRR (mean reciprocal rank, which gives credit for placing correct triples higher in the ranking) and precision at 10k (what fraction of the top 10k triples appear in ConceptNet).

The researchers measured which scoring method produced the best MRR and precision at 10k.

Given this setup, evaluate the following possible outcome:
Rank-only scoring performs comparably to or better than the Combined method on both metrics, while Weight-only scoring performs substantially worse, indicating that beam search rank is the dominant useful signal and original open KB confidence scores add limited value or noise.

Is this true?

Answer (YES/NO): NO